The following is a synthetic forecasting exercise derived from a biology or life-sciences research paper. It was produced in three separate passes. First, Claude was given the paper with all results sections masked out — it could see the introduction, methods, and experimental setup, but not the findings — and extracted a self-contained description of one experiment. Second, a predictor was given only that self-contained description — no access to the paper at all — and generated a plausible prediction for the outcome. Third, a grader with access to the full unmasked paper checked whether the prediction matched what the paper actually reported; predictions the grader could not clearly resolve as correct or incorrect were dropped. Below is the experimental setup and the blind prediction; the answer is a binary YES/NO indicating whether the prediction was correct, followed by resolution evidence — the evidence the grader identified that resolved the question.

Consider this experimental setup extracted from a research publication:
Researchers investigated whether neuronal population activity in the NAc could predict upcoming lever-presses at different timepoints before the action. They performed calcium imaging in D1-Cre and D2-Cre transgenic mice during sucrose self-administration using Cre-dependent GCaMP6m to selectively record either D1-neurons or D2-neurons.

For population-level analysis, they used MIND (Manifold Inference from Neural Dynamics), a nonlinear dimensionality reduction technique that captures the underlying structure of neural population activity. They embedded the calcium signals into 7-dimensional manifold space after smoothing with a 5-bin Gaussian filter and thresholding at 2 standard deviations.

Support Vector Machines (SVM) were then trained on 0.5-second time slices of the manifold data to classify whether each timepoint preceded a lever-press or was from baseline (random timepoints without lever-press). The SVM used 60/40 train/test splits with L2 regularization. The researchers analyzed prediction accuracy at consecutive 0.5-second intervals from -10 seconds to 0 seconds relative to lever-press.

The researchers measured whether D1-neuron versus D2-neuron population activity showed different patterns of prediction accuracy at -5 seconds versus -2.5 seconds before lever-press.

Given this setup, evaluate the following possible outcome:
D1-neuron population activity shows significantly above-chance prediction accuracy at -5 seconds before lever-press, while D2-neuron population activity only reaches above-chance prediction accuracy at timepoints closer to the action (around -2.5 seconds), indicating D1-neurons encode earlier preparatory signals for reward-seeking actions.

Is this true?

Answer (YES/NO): NO